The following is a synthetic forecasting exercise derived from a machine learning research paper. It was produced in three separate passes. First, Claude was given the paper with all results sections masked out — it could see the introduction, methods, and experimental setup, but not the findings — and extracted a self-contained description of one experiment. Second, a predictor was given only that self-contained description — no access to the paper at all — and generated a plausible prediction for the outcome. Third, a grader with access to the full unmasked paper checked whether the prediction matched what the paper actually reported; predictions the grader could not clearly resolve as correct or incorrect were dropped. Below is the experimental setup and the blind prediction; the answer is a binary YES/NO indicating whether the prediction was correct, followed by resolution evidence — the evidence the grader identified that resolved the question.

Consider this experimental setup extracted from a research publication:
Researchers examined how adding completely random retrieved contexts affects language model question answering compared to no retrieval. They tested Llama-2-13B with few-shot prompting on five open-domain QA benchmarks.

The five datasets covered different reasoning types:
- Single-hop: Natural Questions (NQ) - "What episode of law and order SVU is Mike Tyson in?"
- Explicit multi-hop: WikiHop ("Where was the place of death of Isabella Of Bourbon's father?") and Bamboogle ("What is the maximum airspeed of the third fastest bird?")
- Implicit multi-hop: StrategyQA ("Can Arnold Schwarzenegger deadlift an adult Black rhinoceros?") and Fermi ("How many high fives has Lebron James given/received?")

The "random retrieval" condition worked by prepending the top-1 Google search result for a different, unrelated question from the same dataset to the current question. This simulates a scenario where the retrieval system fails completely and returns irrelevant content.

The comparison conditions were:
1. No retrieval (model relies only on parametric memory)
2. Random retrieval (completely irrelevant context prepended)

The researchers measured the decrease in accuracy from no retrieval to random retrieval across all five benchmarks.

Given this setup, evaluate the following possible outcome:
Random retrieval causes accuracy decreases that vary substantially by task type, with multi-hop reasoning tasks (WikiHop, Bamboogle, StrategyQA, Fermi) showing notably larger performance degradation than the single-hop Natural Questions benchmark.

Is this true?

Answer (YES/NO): YES